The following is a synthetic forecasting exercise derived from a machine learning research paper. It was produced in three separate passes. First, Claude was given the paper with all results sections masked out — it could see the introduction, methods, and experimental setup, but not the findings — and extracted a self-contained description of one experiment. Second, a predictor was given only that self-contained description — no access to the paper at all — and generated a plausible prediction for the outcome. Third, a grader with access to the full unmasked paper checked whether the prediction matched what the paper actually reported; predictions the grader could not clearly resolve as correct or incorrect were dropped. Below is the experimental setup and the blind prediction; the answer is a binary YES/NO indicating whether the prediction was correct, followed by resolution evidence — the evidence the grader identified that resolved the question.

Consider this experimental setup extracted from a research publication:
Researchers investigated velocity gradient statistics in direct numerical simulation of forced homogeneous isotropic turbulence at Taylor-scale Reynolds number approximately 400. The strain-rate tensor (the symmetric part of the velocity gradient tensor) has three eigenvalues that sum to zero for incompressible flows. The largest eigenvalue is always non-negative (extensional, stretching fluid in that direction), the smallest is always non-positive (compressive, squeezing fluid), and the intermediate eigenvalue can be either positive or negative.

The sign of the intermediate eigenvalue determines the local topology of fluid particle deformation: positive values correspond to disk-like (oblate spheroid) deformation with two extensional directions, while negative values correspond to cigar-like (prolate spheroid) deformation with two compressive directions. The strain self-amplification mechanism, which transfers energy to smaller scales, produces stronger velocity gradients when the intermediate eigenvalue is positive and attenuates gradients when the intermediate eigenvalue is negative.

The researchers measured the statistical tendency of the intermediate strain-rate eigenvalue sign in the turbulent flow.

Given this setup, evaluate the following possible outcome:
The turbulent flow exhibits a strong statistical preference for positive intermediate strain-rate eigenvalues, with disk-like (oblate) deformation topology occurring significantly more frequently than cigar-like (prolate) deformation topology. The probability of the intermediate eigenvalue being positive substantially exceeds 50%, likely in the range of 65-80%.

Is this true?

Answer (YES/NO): YES